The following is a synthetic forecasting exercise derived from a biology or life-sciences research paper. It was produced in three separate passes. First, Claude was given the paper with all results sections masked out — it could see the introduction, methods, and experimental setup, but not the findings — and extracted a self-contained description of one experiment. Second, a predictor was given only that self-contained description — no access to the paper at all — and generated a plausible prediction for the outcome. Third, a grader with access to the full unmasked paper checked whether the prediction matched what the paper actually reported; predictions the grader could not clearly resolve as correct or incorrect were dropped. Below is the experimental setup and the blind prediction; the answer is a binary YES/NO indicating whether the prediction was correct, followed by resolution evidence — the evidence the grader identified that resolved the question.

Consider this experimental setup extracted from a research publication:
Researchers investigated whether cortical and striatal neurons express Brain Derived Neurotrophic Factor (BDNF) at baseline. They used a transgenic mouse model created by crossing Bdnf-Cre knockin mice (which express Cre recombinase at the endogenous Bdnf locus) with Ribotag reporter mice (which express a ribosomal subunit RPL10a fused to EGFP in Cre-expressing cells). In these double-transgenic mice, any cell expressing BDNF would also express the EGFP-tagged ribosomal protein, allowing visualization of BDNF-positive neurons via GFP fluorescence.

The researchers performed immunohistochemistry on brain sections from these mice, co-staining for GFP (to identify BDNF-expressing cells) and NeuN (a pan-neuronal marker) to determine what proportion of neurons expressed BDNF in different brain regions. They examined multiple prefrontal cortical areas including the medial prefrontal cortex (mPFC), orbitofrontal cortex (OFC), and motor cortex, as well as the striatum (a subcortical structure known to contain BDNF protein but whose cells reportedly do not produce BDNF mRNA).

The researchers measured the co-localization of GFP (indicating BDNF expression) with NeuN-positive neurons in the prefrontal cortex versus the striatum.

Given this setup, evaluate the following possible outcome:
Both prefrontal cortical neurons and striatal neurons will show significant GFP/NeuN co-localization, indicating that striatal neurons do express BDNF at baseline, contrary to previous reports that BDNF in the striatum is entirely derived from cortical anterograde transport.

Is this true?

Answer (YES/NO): NO